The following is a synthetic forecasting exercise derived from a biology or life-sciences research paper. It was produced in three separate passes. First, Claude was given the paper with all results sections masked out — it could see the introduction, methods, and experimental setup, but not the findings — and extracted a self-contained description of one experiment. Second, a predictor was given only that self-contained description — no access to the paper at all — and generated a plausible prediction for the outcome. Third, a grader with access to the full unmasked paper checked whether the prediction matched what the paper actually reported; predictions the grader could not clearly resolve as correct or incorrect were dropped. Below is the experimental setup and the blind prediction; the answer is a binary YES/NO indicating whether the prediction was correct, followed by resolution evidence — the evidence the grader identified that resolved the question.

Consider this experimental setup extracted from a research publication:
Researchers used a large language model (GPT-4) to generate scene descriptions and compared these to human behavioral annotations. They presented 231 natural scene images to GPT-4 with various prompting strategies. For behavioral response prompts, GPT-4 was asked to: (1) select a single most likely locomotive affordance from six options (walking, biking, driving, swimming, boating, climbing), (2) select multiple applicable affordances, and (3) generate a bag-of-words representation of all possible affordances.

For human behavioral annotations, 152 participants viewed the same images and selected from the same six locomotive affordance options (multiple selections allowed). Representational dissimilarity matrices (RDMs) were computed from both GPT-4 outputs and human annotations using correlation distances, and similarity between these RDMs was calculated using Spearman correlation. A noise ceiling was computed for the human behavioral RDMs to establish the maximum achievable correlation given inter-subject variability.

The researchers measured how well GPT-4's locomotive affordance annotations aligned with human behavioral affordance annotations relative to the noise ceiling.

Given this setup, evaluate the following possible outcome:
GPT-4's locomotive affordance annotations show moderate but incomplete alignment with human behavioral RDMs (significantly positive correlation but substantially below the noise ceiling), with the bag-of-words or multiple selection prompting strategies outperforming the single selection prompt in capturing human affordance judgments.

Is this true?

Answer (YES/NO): NO